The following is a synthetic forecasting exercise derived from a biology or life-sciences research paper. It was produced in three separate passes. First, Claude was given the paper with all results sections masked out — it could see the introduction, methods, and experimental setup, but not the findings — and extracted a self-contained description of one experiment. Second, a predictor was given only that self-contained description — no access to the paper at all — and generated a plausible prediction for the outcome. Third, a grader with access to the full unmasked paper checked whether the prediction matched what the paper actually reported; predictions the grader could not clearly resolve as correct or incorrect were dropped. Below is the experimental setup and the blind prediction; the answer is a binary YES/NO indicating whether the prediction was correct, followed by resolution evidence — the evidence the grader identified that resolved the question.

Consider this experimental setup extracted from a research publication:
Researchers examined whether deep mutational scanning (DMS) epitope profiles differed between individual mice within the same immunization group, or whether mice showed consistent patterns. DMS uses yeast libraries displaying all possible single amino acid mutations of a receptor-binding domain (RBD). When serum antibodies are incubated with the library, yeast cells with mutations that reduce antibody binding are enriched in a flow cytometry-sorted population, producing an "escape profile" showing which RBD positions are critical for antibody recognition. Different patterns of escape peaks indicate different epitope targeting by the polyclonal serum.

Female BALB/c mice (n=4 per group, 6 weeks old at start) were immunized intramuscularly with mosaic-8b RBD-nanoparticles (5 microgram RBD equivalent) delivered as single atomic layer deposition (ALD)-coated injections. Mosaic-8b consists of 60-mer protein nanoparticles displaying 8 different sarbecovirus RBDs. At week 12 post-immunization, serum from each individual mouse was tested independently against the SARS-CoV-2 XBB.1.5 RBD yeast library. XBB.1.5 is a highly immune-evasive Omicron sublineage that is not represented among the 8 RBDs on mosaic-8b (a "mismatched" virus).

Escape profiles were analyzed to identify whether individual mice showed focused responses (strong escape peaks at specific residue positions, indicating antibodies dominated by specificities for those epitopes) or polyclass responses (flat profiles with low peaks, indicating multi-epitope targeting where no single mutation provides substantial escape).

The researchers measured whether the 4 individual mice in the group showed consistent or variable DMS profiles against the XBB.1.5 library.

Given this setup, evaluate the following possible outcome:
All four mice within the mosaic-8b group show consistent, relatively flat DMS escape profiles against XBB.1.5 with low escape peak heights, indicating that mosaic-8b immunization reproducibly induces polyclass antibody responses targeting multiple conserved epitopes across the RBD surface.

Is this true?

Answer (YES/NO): NO